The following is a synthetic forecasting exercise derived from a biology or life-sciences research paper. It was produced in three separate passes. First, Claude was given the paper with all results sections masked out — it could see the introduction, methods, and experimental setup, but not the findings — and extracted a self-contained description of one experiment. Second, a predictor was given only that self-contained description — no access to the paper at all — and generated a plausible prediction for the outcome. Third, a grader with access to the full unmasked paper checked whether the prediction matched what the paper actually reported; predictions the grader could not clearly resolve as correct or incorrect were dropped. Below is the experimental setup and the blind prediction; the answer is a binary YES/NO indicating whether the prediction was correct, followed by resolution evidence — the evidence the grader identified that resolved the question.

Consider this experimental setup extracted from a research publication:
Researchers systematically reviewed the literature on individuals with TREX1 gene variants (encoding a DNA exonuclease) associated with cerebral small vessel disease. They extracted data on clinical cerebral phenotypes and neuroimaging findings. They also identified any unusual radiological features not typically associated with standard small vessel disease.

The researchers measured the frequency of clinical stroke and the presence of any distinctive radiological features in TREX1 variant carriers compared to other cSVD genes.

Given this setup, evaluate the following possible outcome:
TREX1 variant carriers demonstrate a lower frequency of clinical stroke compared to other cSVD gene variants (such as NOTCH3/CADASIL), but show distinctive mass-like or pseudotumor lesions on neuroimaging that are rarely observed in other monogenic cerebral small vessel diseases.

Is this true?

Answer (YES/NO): YES